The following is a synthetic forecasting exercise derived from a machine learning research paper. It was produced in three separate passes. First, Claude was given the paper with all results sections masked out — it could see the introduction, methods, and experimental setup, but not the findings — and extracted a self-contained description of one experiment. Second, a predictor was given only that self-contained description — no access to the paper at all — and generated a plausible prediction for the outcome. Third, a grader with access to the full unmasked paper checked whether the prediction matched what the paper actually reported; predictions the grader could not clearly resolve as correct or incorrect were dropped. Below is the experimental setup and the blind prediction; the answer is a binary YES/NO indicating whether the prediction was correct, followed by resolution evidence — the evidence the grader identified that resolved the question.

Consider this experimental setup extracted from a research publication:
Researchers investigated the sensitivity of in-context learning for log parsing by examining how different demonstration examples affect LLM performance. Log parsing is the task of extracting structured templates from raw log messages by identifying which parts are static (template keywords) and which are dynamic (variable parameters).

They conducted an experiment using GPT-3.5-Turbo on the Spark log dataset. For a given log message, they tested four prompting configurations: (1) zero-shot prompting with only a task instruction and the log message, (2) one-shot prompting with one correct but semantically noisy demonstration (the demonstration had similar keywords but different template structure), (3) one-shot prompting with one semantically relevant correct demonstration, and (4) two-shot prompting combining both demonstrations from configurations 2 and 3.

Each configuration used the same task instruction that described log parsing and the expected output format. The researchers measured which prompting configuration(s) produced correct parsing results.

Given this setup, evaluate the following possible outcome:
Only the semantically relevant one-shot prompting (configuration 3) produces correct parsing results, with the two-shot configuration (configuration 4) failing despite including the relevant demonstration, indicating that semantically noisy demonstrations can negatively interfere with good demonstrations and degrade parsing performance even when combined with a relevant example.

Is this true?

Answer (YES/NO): NO